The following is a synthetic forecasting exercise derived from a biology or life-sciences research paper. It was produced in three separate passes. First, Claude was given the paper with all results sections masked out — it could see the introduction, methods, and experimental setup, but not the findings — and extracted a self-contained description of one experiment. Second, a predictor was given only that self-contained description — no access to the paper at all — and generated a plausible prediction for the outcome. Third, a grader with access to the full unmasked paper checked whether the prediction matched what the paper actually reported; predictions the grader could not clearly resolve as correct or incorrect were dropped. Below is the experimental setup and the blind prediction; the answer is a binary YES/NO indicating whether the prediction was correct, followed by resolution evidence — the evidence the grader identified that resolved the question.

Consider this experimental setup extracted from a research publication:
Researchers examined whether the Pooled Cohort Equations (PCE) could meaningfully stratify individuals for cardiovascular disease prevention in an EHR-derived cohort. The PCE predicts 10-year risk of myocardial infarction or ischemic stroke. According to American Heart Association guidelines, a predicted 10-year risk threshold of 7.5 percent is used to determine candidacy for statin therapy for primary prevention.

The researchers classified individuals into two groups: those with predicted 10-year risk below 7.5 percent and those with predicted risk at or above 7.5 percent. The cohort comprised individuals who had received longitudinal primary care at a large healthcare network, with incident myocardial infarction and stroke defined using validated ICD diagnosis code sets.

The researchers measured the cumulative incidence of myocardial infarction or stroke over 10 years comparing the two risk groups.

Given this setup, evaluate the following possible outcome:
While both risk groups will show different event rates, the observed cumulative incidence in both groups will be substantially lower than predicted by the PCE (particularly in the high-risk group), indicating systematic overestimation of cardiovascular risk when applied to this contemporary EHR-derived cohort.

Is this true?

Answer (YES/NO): NO